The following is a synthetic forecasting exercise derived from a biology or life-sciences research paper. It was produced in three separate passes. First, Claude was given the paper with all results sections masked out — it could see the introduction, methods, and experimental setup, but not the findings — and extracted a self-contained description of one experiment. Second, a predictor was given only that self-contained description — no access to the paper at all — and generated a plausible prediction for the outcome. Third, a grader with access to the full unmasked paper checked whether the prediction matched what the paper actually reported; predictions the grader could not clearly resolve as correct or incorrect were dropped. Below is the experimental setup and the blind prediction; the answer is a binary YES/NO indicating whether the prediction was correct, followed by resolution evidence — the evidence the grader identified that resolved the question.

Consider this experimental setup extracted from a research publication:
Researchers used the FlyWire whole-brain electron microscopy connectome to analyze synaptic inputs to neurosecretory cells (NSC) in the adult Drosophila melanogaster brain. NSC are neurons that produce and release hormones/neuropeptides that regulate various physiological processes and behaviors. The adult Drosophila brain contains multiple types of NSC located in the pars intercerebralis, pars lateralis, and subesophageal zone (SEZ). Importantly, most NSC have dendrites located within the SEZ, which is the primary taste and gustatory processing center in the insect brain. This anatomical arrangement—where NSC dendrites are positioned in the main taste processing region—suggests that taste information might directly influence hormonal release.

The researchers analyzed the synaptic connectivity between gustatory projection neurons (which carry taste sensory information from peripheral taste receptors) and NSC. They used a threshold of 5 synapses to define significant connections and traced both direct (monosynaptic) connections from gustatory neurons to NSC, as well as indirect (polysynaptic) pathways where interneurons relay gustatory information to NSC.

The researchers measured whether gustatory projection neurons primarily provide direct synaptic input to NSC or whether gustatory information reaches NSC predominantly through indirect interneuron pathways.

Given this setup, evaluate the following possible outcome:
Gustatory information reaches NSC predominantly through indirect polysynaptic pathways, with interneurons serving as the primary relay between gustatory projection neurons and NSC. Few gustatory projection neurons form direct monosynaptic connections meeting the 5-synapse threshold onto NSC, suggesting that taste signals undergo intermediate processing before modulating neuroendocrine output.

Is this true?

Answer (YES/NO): YES